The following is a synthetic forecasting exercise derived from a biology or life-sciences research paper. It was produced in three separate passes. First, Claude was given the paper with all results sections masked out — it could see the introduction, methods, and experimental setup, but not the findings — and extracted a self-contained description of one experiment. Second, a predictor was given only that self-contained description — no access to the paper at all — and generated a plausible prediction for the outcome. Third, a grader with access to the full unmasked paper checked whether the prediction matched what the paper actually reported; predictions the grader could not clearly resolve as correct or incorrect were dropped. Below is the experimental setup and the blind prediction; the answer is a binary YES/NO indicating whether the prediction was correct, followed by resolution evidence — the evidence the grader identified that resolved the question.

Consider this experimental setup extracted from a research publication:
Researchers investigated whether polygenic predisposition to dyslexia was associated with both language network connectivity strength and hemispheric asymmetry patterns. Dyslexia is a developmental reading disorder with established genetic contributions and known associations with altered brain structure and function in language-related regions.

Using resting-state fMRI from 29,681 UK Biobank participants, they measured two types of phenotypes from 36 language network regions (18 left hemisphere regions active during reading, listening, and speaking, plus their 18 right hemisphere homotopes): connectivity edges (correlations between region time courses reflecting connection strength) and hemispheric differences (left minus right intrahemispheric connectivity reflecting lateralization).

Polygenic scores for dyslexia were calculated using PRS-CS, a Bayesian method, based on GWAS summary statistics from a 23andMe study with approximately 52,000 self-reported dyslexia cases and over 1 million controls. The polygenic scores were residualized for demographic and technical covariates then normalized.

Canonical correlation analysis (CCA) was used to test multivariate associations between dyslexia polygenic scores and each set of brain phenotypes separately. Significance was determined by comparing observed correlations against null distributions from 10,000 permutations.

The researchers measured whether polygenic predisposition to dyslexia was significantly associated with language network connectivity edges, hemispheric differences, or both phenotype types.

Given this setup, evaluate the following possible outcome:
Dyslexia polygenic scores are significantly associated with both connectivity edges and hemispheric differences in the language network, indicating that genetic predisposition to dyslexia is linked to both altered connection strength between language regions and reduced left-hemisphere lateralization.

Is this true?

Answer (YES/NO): YES